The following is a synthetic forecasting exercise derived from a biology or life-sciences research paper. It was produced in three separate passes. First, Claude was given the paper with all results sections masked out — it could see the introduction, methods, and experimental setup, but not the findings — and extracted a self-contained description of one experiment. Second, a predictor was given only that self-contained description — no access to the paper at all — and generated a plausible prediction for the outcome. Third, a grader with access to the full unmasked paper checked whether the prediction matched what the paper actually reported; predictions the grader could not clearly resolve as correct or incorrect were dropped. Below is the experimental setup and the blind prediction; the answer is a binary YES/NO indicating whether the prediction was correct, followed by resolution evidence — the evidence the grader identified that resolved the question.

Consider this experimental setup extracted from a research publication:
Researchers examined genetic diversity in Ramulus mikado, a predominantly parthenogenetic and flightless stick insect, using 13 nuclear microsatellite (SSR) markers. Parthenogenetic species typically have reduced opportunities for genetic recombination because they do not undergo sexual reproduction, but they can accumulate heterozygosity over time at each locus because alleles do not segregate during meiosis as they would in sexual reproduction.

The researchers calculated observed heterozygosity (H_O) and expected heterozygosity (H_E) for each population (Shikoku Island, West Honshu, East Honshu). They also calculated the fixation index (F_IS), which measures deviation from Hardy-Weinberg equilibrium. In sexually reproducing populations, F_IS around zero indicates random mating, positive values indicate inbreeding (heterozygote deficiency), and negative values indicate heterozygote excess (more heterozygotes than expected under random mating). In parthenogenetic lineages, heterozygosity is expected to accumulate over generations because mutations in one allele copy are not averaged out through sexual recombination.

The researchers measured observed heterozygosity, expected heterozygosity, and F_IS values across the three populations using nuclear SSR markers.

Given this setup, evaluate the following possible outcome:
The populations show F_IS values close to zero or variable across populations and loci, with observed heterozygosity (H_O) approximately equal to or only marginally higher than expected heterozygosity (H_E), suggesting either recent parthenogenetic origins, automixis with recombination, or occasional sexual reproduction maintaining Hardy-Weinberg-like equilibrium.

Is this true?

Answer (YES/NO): NO